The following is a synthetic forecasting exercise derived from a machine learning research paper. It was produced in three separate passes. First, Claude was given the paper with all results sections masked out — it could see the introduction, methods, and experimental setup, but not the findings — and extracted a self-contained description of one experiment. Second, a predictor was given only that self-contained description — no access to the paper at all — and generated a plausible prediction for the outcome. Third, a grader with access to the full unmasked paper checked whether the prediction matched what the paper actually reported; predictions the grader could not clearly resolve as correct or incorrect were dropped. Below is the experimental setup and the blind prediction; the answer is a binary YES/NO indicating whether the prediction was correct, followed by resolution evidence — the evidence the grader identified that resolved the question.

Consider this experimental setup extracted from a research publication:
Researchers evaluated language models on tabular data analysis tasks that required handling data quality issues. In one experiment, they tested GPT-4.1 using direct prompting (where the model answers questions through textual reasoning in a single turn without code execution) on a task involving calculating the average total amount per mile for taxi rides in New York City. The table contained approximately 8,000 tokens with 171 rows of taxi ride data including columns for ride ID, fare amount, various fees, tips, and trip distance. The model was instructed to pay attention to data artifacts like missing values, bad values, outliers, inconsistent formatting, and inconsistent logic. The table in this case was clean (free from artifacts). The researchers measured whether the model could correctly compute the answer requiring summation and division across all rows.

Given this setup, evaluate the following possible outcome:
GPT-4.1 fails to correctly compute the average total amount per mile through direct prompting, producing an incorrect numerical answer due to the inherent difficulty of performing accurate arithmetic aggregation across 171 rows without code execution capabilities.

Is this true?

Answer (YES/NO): YES